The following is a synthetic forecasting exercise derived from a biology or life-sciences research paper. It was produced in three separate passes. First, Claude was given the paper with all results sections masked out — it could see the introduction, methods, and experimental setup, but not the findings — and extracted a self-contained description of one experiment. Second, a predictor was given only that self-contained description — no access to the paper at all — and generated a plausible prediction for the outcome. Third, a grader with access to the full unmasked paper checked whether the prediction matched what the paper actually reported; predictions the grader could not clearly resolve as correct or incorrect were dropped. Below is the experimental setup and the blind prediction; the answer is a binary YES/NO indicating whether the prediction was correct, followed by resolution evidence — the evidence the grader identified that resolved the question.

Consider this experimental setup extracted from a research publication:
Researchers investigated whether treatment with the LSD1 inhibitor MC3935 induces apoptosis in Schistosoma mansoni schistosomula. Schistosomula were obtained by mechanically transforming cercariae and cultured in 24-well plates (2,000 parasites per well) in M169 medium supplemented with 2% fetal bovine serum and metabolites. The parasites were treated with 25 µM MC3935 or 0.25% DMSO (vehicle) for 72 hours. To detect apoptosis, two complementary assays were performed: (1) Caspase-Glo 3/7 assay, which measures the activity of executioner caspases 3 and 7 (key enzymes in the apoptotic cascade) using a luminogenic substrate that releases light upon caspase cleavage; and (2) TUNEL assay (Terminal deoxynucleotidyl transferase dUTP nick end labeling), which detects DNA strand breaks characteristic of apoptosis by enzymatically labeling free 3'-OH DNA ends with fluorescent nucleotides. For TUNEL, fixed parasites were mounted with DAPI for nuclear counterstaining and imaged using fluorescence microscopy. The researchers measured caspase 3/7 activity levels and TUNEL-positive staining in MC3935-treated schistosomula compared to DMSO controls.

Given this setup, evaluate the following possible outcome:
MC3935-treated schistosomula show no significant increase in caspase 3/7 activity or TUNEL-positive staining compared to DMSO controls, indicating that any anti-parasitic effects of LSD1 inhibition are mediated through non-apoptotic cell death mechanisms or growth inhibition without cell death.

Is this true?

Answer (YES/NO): NO